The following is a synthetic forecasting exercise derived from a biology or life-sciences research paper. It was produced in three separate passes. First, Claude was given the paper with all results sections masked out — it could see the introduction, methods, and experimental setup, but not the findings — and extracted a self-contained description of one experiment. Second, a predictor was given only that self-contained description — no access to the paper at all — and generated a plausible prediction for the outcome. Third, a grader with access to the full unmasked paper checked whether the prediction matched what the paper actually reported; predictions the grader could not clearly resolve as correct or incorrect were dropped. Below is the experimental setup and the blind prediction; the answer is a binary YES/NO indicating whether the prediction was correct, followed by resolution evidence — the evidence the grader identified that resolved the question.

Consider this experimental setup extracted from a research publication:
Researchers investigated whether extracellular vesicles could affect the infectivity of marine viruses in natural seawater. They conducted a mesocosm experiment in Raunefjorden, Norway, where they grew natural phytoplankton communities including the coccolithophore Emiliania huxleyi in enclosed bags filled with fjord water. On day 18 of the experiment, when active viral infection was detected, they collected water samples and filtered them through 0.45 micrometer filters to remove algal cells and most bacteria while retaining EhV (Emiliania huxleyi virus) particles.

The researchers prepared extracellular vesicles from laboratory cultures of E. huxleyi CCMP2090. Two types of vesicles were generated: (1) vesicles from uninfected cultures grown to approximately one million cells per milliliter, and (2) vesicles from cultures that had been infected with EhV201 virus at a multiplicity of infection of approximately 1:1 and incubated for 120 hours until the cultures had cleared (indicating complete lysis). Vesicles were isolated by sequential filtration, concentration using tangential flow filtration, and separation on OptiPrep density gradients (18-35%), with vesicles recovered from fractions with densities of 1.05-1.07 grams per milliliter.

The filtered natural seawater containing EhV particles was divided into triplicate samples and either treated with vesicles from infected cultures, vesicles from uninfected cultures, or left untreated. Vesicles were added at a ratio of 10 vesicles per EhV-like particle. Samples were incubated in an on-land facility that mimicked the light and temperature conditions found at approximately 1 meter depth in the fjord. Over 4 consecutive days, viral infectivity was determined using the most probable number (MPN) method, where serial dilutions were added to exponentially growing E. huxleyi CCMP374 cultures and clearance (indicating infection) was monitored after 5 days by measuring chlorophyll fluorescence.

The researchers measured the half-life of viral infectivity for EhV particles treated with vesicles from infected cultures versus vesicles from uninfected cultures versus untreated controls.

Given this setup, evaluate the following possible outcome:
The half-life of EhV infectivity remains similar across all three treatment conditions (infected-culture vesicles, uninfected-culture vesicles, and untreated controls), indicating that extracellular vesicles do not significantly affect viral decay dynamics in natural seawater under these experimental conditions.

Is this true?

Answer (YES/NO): NO